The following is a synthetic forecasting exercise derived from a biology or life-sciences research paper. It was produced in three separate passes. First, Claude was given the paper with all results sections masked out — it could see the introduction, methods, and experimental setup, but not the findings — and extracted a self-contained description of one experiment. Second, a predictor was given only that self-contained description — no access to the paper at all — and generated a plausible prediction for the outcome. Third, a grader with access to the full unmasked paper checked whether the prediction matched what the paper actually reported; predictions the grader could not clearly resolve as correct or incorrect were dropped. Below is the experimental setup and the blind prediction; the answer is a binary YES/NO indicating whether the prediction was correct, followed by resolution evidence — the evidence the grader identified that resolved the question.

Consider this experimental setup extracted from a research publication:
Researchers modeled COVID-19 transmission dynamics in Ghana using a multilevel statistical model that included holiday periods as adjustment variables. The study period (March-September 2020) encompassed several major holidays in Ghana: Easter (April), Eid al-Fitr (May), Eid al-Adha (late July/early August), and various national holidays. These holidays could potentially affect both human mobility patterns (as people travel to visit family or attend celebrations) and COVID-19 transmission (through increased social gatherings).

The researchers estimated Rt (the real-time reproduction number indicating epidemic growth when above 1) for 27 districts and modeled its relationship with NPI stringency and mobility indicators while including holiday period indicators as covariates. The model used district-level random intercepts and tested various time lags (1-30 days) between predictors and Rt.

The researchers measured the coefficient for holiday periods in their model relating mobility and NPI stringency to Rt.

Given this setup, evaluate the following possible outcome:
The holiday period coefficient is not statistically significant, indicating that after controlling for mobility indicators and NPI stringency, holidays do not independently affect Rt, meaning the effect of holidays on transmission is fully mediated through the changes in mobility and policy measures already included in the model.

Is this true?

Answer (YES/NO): YES